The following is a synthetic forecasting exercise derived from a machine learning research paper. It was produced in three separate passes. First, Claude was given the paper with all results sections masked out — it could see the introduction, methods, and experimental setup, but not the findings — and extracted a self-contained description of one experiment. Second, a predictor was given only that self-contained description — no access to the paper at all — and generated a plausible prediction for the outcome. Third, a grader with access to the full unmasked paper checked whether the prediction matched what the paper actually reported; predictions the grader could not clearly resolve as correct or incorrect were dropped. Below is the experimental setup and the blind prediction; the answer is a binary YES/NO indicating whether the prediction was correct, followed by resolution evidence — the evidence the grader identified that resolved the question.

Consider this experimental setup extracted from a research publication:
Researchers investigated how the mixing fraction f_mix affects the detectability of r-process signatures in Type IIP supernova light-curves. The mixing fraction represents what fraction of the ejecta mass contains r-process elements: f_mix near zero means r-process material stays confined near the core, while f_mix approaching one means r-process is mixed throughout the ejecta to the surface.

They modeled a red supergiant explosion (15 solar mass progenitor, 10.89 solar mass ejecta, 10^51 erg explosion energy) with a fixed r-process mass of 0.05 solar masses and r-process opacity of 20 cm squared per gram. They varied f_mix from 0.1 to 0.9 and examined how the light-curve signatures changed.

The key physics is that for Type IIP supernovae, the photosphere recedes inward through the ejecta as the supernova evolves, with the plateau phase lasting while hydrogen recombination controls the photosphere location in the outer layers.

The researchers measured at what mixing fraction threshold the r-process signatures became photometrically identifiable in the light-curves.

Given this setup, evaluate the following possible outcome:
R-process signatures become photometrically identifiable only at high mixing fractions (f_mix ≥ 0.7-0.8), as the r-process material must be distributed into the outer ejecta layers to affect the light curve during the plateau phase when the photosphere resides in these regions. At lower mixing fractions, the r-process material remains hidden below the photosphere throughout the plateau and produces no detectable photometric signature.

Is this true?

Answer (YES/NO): NO